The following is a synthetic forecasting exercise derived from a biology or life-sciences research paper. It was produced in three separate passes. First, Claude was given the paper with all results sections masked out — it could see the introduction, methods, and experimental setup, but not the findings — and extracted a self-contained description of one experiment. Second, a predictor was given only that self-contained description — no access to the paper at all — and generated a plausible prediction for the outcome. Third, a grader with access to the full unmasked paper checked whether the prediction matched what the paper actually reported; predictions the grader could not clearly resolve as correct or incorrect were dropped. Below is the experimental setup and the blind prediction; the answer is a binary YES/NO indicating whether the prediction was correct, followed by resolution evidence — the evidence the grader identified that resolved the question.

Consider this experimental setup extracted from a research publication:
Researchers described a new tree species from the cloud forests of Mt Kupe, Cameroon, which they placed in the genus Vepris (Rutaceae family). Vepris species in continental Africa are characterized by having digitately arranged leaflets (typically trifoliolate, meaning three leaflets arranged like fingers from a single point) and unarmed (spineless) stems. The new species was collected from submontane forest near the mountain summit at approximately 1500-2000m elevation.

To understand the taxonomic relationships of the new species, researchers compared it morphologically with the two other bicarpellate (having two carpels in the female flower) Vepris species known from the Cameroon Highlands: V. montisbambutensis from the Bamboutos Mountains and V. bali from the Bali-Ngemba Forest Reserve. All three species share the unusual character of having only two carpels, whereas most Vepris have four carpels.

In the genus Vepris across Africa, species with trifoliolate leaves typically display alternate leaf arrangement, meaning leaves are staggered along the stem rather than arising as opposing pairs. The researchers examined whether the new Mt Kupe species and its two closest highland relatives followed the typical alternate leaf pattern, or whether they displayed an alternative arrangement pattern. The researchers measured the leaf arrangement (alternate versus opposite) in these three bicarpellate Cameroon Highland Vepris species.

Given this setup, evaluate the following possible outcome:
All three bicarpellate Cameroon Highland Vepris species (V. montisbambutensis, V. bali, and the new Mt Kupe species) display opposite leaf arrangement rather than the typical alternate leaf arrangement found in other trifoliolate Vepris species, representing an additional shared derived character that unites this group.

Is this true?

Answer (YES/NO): NO